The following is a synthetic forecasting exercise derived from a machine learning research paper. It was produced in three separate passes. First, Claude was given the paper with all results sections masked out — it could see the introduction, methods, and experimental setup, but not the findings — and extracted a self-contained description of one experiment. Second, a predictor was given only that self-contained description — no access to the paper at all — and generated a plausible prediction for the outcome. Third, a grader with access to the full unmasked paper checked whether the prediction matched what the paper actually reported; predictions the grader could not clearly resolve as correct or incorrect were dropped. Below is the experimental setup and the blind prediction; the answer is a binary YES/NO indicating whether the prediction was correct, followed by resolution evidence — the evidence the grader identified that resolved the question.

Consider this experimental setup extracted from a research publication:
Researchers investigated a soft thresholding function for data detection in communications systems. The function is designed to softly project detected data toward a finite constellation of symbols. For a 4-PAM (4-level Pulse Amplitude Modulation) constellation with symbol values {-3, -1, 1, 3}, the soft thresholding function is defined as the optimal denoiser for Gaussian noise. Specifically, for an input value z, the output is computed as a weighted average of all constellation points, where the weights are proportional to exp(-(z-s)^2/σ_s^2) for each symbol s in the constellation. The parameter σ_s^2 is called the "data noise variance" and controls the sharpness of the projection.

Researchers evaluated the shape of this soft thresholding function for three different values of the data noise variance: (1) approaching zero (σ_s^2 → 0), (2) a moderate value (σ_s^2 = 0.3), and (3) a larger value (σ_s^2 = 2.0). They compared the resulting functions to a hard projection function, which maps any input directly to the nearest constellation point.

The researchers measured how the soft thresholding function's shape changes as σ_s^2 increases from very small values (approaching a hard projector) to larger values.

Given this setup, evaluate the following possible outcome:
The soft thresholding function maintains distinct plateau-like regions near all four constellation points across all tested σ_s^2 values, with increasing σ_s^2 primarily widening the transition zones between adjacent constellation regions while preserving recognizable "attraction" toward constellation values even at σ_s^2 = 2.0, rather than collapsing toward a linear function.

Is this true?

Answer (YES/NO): NO